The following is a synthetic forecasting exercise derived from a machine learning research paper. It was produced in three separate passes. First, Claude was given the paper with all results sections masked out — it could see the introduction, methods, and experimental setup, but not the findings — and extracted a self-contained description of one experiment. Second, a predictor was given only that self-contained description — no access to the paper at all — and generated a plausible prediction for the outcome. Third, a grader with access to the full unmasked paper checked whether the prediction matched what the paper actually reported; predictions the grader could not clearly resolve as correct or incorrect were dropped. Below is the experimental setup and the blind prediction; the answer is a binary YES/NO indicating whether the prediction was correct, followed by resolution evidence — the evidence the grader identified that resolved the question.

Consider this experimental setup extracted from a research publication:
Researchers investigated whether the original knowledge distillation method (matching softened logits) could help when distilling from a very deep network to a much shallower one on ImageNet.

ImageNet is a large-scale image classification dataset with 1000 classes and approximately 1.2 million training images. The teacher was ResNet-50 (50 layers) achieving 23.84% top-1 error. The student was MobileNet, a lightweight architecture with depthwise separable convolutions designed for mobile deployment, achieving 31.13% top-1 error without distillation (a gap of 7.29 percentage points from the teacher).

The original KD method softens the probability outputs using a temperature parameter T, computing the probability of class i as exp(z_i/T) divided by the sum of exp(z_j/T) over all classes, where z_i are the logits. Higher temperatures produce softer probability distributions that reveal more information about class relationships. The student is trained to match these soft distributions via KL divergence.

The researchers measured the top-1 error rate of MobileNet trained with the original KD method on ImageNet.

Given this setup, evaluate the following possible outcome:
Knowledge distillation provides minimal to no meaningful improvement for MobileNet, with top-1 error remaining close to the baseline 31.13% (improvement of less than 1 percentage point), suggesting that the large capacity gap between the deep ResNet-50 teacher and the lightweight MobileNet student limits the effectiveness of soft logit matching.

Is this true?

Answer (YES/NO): NO